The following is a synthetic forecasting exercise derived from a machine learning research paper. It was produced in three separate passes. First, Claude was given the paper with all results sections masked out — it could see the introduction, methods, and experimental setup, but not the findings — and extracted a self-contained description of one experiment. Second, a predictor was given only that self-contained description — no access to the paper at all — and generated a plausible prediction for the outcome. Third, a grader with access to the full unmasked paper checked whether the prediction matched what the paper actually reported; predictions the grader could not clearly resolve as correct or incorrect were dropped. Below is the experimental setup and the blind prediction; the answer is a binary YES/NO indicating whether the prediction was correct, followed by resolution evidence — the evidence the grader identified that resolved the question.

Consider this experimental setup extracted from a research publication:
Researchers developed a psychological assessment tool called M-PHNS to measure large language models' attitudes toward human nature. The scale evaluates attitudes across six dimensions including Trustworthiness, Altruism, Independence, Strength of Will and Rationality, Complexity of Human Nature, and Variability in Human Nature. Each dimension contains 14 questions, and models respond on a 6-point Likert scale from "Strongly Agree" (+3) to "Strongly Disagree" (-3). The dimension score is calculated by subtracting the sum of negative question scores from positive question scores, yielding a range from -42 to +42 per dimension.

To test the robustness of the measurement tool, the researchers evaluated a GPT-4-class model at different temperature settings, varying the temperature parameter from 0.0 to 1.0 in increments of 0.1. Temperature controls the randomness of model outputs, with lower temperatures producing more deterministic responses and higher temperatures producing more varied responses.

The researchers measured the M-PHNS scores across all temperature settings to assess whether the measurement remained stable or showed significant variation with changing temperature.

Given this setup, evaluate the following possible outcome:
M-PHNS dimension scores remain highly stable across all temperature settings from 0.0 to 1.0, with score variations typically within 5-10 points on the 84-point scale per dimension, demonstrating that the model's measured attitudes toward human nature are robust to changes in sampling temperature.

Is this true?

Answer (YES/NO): YES